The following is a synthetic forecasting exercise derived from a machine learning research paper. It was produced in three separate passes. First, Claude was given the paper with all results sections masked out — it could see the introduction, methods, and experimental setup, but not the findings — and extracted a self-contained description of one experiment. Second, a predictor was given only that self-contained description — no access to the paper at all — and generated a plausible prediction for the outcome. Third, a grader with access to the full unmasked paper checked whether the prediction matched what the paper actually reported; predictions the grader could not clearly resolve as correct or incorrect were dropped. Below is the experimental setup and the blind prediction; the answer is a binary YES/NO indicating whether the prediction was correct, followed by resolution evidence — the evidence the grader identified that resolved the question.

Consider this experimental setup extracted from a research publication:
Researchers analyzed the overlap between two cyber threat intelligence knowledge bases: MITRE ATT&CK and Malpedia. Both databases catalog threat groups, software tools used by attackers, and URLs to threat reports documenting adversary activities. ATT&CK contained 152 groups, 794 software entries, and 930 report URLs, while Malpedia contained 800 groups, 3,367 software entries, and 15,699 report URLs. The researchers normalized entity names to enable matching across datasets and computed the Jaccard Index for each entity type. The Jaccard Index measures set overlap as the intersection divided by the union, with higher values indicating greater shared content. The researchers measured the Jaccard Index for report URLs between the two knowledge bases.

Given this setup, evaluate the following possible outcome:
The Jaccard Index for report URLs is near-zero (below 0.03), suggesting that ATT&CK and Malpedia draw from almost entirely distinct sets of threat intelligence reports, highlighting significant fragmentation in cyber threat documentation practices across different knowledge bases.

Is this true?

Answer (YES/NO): NO